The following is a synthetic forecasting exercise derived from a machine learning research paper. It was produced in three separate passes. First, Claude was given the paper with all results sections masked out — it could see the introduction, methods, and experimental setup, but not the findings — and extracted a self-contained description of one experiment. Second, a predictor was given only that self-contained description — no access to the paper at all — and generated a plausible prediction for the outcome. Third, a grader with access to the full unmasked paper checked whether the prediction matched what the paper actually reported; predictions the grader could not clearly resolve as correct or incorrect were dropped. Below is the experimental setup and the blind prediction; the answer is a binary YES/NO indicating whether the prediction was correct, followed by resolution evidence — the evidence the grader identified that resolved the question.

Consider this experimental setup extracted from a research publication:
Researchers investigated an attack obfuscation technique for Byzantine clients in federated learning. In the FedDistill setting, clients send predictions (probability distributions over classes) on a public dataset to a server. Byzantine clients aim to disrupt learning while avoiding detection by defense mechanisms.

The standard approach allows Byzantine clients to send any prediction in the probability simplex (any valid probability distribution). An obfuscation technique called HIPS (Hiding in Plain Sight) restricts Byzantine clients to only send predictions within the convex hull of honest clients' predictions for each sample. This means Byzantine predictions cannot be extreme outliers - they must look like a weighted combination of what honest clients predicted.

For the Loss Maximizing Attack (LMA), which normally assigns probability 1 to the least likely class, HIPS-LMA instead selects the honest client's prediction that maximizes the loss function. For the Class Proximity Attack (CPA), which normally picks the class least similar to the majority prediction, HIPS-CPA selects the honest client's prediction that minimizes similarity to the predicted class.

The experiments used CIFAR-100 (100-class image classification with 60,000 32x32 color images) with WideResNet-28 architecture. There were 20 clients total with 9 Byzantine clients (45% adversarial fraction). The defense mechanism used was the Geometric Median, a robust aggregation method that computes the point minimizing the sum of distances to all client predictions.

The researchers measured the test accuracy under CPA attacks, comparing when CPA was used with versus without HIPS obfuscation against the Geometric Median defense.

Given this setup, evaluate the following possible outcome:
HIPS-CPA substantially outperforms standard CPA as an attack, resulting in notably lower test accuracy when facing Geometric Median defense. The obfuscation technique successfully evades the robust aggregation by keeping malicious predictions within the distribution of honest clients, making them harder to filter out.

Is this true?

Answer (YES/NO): YES